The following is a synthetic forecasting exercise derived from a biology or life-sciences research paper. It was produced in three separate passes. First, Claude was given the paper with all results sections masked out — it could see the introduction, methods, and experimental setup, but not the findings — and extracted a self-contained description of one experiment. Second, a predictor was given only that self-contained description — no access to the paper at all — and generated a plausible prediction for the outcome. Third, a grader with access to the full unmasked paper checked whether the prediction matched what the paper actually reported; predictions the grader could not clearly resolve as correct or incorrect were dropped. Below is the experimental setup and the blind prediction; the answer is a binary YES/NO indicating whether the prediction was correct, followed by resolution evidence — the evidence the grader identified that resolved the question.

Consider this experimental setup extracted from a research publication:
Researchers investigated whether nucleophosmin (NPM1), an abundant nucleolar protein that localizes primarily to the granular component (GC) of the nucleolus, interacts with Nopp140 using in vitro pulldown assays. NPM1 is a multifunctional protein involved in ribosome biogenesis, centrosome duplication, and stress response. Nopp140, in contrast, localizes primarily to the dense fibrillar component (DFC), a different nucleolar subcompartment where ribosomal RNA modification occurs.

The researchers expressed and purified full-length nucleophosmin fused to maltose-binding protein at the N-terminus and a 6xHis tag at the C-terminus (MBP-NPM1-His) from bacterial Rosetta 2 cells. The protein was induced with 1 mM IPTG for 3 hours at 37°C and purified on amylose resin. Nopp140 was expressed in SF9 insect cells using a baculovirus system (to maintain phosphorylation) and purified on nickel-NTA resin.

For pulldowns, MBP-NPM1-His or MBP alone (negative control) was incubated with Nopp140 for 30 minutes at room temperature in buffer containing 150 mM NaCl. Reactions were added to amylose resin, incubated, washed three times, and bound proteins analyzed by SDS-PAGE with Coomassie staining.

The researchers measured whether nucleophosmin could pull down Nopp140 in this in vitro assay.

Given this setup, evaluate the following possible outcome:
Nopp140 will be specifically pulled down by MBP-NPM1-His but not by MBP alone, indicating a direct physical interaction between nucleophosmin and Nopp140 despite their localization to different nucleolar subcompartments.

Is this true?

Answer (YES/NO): NO